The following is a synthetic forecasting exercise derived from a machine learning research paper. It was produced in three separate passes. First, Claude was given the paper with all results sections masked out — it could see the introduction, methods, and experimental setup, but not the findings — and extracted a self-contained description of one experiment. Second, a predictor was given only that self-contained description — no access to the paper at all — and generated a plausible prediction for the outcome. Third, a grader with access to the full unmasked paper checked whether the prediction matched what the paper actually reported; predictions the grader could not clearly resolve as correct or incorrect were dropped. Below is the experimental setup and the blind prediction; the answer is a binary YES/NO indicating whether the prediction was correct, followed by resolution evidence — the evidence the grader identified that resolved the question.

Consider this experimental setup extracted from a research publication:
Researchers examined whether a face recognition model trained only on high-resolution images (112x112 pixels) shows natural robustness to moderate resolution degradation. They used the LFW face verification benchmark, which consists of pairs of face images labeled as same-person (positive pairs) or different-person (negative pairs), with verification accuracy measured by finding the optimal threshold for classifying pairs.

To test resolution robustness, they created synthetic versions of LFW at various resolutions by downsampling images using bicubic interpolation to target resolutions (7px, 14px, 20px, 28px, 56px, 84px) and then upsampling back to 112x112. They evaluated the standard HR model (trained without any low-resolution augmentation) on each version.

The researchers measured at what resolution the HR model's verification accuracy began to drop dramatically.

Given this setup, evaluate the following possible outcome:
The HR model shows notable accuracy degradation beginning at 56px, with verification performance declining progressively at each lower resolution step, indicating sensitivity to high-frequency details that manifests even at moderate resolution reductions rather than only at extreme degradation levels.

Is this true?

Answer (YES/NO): NO